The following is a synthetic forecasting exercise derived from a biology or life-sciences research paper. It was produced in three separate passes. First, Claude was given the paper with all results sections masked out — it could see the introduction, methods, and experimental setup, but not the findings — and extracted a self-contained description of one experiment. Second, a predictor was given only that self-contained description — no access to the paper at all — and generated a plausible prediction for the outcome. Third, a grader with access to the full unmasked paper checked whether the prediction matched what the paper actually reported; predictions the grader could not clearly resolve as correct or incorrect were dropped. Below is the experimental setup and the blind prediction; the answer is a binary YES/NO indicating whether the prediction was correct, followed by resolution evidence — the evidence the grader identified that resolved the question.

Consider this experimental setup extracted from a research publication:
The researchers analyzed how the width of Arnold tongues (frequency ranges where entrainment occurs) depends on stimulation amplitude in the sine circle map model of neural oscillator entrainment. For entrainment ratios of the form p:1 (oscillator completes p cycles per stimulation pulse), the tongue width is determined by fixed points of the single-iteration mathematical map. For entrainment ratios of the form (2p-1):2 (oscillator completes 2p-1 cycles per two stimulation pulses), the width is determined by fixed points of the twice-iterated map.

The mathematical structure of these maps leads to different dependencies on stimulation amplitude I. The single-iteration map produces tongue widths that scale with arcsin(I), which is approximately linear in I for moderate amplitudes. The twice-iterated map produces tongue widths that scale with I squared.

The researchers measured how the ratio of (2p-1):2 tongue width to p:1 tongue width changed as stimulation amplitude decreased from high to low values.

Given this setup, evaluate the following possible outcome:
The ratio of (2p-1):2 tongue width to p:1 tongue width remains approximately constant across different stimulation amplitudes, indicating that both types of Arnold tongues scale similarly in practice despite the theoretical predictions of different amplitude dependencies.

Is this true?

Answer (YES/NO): NO